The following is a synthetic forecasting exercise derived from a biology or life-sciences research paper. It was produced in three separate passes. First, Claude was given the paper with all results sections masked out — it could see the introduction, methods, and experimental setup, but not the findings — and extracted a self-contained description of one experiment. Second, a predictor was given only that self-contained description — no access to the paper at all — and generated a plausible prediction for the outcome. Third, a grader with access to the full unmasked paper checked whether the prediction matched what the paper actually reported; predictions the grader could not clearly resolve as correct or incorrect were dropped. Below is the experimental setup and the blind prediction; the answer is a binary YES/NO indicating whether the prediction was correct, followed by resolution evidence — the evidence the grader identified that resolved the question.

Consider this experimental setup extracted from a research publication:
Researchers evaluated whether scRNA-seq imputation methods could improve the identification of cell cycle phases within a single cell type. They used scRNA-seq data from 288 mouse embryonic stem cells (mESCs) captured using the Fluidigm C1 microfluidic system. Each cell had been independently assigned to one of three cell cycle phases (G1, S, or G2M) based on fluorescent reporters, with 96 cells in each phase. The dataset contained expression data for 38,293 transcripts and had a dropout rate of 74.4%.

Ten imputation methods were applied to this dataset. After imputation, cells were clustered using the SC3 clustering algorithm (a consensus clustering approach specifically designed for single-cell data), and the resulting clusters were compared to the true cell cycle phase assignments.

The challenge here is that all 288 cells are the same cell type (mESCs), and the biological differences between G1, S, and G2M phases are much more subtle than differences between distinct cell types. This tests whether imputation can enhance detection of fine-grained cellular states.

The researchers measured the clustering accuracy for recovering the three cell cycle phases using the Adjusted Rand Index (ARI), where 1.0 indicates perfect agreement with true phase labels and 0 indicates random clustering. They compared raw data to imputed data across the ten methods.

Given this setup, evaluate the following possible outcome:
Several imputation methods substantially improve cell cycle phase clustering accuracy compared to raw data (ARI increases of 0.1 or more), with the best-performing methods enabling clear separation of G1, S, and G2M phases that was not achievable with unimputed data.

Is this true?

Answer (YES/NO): NO